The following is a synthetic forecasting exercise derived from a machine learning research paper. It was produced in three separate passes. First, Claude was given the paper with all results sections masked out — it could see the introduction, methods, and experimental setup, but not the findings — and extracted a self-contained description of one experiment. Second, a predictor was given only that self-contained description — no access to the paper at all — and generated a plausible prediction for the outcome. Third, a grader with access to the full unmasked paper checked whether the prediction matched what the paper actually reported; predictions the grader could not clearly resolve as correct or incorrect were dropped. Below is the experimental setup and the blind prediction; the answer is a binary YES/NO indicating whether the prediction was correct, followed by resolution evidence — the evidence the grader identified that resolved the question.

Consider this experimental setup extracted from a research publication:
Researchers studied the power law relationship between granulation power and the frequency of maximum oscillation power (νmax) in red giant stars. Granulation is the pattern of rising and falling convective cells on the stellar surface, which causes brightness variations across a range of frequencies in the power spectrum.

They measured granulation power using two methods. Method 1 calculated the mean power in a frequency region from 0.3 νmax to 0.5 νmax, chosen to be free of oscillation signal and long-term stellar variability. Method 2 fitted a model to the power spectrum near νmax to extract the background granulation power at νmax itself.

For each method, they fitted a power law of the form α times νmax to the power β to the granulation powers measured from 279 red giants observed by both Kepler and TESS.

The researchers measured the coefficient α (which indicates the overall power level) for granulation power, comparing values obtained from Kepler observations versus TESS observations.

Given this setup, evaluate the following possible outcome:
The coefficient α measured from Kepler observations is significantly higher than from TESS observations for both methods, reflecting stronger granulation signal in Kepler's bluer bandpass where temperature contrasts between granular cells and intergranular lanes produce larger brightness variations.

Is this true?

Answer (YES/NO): YES